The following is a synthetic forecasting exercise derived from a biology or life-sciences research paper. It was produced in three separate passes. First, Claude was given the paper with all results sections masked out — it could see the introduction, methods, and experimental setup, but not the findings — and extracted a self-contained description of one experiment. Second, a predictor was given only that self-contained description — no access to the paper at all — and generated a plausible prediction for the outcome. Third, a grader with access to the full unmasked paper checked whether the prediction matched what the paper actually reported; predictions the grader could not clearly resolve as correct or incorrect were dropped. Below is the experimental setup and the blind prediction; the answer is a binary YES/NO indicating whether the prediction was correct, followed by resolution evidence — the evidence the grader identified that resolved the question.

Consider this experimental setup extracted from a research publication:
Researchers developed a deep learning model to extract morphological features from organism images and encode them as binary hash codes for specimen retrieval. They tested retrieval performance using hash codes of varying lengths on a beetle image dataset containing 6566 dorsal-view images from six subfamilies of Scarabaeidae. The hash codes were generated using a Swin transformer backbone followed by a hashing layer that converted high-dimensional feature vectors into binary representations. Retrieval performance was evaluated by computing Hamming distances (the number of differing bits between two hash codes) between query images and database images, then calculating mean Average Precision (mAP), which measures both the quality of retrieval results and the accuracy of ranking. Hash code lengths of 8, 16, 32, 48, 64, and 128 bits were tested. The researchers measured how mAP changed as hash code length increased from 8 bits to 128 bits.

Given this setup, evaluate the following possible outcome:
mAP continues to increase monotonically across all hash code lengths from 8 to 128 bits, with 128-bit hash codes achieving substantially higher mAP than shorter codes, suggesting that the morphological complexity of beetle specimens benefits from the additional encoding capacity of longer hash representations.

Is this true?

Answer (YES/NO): NO